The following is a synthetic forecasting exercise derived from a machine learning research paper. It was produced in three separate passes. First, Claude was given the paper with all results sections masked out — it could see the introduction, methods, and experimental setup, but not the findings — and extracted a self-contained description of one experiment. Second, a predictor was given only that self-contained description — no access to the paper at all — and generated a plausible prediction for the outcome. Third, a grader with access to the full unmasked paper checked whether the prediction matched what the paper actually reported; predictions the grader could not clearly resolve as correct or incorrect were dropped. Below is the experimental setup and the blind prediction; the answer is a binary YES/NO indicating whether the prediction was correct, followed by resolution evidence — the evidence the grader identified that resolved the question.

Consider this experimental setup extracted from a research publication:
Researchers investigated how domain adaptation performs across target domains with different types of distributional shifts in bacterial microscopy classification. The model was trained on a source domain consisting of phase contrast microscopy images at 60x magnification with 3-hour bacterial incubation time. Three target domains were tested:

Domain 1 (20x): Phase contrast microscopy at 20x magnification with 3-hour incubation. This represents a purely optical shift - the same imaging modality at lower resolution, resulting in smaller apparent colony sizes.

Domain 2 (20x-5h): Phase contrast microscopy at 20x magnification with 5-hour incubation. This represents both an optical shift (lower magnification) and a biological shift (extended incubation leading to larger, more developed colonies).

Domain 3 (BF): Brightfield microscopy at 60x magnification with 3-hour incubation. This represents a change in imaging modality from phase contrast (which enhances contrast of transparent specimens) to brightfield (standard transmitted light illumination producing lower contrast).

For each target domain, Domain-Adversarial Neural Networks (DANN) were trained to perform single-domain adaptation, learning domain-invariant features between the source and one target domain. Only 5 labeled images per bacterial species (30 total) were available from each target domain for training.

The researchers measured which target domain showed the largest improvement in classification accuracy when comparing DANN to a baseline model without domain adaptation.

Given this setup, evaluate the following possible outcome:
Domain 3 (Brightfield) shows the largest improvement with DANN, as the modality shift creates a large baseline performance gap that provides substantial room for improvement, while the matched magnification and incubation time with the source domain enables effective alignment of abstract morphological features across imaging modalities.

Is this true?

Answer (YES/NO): NO